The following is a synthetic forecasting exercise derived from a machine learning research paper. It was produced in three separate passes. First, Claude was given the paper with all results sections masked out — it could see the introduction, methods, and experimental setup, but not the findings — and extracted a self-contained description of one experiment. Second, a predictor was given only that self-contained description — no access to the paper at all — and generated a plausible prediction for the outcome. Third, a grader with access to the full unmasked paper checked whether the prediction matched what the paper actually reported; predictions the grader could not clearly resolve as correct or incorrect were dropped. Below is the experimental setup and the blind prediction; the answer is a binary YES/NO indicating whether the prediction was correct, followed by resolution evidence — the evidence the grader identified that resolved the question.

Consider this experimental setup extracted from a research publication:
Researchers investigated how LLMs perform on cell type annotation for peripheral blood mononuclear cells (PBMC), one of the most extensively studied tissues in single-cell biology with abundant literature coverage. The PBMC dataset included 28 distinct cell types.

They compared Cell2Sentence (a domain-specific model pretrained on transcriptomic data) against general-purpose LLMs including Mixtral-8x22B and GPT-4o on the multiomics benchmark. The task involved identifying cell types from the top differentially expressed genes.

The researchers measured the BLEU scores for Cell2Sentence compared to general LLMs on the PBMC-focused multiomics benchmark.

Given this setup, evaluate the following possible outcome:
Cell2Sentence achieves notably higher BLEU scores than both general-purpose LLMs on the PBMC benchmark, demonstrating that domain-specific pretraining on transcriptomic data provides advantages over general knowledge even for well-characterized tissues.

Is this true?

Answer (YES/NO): NO